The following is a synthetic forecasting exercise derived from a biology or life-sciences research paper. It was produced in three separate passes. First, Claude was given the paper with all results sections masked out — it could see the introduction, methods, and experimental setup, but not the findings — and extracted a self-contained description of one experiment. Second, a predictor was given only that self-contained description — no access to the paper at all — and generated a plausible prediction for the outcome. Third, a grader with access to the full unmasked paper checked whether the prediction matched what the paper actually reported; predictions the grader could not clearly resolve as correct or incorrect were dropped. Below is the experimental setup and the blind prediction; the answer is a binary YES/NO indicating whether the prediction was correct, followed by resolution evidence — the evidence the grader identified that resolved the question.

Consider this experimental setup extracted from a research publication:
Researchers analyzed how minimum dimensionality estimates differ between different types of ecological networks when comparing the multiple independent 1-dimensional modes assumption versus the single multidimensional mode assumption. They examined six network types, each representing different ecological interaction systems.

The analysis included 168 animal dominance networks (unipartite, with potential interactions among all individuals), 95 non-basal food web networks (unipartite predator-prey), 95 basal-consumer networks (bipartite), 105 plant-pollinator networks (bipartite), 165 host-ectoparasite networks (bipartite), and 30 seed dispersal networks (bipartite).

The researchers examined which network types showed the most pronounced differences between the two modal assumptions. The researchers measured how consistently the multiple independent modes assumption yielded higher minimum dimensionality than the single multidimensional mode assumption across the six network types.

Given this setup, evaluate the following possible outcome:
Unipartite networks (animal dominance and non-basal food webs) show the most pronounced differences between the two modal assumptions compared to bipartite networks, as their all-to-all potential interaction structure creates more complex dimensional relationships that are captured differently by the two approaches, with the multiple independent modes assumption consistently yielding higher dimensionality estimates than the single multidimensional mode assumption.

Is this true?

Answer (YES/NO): NO